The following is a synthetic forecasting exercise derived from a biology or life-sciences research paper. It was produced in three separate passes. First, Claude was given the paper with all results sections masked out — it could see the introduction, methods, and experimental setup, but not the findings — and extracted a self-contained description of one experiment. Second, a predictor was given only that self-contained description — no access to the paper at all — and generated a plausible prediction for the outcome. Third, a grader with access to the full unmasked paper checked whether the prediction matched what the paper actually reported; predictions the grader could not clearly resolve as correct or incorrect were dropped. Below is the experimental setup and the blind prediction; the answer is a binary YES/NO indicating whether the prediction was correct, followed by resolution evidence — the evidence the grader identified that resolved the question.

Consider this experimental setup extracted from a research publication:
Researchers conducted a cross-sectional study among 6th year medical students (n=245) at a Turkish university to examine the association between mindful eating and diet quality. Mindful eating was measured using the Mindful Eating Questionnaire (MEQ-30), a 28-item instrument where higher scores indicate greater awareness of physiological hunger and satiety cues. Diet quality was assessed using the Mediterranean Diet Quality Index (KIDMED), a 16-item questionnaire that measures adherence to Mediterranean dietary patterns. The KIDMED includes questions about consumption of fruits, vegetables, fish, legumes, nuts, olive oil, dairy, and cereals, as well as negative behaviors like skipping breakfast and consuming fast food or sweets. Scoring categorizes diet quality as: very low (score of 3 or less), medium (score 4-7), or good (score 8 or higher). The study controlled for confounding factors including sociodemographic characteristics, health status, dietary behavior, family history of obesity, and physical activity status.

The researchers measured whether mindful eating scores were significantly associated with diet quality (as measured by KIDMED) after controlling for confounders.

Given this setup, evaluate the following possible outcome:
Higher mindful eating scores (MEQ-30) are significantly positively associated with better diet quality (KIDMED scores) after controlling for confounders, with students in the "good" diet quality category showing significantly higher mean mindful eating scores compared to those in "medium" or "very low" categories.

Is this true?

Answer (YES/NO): NO